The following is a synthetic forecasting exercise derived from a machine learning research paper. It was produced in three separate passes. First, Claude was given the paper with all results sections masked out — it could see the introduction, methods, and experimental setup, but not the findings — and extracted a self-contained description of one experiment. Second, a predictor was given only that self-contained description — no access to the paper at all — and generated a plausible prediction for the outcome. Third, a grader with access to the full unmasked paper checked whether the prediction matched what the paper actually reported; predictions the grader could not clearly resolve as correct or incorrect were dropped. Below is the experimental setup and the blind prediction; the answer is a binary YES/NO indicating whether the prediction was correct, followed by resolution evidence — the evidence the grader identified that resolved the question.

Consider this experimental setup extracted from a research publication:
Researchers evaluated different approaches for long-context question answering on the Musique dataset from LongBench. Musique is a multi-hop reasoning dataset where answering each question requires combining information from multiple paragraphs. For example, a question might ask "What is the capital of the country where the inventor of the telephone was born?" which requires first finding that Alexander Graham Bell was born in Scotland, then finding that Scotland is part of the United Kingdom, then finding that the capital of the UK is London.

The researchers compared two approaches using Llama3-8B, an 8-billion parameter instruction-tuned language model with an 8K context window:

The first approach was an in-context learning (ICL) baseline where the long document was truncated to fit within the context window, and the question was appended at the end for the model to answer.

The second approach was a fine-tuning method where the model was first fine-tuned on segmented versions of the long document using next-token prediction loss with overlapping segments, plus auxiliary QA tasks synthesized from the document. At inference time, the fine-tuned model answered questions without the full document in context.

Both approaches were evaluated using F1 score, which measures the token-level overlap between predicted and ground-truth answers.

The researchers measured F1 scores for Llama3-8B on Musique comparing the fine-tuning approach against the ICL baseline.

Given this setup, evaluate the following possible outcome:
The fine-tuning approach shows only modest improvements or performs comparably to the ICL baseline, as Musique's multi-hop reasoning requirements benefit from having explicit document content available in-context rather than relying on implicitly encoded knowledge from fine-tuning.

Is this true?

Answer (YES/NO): NO